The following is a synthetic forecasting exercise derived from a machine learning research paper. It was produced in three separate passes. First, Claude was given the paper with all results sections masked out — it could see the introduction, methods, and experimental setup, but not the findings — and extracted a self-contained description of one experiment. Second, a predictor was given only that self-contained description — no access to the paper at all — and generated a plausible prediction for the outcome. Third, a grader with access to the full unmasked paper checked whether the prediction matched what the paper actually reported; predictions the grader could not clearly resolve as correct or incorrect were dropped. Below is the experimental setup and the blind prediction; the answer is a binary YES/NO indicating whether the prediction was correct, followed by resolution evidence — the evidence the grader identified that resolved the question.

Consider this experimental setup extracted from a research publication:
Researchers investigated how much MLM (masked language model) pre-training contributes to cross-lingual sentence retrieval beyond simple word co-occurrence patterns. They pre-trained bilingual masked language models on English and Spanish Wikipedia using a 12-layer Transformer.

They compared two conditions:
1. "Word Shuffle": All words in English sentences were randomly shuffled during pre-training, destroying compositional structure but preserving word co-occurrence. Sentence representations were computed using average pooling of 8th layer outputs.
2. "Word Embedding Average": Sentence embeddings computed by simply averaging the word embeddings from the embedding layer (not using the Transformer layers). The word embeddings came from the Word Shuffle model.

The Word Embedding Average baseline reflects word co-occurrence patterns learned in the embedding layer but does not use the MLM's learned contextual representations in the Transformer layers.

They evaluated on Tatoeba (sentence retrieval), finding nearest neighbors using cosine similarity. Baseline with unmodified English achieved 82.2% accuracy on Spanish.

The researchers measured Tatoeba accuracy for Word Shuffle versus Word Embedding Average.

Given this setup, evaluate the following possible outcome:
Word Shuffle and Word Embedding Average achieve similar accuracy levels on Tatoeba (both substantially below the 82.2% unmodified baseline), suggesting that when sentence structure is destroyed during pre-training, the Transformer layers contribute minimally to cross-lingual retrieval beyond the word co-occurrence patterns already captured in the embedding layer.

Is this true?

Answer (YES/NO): YES